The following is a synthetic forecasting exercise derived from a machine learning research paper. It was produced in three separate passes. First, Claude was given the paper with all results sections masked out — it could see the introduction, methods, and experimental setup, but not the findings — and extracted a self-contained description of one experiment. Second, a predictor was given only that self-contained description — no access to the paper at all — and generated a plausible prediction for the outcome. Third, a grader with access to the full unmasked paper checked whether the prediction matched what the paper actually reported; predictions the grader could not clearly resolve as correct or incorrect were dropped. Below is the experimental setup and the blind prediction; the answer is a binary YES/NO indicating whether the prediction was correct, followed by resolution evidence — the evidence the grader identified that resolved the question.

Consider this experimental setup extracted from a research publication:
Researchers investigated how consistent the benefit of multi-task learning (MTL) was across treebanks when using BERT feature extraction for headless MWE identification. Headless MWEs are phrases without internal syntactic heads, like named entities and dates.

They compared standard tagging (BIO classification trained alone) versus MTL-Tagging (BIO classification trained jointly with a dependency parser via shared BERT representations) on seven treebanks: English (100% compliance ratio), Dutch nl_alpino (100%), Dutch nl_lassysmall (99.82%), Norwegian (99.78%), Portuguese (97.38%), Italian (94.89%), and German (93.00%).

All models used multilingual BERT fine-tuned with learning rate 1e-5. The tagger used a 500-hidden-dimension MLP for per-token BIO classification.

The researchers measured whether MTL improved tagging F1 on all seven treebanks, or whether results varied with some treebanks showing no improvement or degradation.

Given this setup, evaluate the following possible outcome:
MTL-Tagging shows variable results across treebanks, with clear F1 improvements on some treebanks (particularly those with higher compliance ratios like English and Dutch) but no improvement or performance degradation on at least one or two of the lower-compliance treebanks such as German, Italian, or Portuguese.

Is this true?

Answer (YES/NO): NO